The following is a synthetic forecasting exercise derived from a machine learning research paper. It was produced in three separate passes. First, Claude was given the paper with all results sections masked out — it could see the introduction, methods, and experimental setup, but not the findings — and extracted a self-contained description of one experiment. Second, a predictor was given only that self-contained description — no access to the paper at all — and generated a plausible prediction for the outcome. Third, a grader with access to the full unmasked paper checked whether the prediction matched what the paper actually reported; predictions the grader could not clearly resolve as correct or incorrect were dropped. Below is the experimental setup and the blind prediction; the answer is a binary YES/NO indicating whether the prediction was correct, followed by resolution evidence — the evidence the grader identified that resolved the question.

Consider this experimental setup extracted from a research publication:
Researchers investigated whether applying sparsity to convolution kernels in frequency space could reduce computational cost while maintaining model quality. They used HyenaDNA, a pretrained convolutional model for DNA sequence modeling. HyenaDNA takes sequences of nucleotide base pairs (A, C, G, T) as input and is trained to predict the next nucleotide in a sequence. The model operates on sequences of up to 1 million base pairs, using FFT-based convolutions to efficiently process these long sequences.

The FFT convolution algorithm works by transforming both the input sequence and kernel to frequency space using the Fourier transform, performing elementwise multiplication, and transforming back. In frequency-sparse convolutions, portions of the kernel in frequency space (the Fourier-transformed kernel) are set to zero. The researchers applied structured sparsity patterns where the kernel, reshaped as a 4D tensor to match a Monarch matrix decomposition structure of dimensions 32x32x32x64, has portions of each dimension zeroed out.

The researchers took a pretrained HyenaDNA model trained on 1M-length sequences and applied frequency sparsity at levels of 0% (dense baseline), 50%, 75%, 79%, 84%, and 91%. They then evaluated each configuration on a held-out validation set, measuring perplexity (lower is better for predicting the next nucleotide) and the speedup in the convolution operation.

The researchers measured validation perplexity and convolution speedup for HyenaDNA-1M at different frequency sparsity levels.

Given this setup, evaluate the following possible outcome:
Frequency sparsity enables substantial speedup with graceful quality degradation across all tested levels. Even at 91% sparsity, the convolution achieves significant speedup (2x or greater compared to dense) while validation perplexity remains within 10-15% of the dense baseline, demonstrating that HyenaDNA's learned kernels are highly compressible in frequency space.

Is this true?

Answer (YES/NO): NO